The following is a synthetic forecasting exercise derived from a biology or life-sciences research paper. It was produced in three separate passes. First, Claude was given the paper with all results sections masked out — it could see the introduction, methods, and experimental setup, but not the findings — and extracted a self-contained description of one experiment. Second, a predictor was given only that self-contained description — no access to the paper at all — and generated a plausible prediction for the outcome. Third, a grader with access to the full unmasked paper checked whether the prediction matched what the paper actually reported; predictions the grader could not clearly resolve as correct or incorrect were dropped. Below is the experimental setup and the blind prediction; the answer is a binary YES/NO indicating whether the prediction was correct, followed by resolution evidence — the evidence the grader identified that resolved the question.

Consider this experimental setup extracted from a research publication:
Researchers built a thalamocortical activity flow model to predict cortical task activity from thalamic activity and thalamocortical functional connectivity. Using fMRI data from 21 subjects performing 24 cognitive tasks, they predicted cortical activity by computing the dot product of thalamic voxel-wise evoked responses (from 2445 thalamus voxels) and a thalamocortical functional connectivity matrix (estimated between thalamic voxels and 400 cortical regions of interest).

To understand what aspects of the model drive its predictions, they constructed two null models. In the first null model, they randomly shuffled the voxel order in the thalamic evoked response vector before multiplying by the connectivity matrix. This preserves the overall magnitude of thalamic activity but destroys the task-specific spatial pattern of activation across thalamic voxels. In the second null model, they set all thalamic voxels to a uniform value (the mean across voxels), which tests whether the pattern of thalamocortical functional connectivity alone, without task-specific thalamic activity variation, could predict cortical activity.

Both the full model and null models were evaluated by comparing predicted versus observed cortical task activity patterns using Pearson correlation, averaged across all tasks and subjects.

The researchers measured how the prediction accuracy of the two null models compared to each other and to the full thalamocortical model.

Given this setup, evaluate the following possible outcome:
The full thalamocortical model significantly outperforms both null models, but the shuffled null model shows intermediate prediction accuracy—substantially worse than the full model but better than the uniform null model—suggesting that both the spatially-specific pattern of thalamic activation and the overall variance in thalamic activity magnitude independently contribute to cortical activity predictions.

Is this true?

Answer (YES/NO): YES